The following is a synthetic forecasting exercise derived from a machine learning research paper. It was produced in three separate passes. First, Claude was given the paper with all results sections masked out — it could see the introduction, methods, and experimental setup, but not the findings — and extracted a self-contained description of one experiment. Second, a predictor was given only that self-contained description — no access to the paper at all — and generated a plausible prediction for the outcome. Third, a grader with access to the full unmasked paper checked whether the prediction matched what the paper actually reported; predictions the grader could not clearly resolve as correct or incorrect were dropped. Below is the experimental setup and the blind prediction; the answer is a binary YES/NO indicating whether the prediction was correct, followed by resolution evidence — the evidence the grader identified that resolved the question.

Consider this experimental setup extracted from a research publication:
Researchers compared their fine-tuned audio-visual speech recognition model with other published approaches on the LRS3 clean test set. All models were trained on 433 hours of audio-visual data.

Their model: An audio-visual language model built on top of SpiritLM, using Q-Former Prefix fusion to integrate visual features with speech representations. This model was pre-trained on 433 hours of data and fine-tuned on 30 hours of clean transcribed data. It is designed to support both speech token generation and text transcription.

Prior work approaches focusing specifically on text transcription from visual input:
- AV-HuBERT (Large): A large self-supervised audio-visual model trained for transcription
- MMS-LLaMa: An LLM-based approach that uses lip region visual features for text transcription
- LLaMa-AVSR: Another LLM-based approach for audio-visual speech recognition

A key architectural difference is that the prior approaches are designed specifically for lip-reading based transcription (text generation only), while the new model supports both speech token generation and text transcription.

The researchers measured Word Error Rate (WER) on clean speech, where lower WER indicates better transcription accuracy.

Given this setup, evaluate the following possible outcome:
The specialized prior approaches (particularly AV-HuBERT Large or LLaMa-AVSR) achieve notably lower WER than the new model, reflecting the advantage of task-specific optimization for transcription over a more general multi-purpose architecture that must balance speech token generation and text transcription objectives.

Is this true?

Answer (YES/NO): NO